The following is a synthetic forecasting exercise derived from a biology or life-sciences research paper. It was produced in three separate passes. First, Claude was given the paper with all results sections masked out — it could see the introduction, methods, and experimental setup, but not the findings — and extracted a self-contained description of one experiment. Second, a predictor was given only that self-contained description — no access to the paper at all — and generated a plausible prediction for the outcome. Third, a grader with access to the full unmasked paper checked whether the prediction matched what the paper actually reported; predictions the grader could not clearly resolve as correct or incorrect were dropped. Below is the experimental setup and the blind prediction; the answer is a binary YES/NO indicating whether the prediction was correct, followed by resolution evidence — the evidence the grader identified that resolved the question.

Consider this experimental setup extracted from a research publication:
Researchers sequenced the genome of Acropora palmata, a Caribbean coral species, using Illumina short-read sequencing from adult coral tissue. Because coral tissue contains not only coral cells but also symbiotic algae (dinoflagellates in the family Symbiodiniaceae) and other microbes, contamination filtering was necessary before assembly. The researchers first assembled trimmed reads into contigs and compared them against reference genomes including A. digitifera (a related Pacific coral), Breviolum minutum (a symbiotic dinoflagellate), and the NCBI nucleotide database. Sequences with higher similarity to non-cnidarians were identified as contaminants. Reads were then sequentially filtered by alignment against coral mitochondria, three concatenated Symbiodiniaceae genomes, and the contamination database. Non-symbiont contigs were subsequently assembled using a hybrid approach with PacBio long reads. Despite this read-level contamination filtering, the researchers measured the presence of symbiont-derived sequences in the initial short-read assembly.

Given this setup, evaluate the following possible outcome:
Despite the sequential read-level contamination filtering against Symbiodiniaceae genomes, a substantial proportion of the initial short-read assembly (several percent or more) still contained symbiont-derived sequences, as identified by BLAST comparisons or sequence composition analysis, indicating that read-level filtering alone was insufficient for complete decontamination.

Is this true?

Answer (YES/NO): YES